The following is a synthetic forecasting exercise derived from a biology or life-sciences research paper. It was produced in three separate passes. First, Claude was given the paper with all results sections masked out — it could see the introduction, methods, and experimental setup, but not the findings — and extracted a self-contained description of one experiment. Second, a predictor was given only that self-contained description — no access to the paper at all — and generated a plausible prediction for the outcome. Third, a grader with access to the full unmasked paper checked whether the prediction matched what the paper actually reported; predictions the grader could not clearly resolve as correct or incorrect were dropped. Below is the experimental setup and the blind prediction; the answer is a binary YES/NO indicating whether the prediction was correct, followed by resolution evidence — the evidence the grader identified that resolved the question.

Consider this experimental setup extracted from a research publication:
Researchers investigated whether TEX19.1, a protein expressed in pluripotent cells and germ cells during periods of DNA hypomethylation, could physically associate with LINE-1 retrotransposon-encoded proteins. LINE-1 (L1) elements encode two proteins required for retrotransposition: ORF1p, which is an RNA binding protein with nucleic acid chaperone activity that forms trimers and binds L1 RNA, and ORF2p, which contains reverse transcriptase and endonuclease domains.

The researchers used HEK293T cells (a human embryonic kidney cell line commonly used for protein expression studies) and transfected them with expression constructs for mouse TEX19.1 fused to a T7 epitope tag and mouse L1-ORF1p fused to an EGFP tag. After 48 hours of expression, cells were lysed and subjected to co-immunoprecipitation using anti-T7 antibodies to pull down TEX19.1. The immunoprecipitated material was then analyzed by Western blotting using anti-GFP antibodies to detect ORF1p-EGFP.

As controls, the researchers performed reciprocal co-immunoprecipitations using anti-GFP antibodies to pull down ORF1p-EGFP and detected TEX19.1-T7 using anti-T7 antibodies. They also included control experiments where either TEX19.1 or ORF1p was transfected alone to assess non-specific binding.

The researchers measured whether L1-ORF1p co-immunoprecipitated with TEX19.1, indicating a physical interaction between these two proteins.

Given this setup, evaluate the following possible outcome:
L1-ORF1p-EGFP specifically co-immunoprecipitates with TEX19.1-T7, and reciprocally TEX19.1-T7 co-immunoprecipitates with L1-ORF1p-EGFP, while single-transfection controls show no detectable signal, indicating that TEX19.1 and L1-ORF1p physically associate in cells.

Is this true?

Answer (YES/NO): YES